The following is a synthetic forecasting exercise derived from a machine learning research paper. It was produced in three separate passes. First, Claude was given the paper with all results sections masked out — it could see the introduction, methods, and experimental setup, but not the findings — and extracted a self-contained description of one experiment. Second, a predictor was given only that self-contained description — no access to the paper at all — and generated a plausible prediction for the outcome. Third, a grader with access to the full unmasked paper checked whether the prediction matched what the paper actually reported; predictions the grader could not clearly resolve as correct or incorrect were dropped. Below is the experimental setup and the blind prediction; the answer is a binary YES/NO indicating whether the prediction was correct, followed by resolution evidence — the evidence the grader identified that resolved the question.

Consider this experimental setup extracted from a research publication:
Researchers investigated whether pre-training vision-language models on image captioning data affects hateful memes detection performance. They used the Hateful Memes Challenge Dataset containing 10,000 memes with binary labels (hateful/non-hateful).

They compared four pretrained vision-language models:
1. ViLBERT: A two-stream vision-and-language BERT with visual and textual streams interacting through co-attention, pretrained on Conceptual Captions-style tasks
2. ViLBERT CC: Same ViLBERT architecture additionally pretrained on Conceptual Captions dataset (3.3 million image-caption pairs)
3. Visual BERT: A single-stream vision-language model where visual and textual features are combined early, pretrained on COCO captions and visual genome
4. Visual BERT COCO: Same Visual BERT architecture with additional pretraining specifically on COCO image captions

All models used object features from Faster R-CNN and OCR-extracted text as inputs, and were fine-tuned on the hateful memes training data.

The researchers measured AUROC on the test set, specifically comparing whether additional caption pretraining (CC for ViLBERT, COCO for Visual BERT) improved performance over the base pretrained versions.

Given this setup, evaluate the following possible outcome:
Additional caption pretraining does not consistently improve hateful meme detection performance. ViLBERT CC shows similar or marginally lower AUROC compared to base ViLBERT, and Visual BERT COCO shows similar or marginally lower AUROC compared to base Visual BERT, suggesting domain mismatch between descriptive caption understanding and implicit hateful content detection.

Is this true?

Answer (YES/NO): NO